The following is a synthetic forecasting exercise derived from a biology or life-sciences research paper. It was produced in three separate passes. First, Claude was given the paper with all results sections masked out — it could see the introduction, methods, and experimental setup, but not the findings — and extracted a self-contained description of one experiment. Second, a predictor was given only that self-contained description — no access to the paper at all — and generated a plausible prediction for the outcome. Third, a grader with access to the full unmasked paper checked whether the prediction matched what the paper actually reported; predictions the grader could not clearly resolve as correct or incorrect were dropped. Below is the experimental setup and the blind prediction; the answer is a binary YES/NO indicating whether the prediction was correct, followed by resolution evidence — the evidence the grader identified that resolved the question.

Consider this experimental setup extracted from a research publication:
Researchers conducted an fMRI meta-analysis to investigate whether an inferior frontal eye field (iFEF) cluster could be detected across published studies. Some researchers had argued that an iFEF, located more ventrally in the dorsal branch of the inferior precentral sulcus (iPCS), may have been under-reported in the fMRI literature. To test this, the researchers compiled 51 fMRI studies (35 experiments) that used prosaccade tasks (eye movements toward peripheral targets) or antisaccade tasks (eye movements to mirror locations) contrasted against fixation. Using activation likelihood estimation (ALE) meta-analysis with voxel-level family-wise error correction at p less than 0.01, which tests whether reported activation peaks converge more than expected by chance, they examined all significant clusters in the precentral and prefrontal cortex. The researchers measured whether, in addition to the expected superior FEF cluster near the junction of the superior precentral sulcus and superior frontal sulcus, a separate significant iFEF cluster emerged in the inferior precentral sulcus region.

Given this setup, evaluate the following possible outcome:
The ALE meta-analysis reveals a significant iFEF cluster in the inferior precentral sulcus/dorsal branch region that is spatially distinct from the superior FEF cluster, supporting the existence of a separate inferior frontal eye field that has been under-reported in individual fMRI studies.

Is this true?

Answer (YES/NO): NO